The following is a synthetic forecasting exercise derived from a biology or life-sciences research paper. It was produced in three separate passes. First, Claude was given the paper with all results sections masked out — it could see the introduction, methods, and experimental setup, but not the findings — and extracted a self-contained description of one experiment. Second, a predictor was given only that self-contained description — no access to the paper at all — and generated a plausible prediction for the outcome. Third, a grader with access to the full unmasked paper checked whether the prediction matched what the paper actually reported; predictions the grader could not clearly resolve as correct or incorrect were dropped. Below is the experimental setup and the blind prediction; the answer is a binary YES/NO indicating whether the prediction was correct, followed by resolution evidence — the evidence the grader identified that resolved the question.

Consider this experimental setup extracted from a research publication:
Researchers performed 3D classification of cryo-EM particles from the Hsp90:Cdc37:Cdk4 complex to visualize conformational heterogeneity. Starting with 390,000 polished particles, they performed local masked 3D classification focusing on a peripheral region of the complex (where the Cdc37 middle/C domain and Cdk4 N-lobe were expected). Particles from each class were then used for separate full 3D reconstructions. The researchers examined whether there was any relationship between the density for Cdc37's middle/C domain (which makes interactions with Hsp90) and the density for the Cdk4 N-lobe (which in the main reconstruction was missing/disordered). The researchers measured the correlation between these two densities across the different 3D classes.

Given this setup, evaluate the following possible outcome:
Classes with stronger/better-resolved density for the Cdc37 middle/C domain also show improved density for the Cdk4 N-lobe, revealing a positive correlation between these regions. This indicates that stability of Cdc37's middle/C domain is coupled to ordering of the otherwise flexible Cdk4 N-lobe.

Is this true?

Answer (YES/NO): NO